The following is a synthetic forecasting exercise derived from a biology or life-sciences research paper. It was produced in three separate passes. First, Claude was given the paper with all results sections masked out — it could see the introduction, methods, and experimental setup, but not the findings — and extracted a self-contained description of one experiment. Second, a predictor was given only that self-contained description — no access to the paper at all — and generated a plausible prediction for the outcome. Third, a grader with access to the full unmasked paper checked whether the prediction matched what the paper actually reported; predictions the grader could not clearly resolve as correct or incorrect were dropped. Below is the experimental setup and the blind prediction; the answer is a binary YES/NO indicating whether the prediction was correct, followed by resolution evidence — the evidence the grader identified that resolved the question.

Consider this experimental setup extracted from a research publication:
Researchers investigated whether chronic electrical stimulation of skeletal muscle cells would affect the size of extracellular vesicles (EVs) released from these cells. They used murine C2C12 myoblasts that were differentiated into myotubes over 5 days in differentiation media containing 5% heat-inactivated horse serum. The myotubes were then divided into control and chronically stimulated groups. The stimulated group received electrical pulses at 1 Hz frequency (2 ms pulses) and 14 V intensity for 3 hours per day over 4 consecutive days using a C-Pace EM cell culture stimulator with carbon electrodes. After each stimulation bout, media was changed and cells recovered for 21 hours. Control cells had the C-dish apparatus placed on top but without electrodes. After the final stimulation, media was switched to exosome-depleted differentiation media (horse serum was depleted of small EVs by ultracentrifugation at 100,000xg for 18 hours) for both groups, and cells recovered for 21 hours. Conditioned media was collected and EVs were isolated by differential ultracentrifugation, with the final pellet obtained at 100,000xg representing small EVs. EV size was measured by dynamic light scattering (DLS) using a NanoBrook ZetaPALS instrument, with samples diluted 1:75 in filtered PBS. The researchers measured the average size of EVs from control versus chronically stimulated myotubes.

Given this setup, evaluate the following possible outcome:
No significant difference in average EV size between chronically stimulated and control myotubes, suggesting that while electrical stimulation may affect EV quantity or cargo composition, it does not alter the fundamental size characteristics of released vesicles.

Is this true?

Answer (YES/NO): NO